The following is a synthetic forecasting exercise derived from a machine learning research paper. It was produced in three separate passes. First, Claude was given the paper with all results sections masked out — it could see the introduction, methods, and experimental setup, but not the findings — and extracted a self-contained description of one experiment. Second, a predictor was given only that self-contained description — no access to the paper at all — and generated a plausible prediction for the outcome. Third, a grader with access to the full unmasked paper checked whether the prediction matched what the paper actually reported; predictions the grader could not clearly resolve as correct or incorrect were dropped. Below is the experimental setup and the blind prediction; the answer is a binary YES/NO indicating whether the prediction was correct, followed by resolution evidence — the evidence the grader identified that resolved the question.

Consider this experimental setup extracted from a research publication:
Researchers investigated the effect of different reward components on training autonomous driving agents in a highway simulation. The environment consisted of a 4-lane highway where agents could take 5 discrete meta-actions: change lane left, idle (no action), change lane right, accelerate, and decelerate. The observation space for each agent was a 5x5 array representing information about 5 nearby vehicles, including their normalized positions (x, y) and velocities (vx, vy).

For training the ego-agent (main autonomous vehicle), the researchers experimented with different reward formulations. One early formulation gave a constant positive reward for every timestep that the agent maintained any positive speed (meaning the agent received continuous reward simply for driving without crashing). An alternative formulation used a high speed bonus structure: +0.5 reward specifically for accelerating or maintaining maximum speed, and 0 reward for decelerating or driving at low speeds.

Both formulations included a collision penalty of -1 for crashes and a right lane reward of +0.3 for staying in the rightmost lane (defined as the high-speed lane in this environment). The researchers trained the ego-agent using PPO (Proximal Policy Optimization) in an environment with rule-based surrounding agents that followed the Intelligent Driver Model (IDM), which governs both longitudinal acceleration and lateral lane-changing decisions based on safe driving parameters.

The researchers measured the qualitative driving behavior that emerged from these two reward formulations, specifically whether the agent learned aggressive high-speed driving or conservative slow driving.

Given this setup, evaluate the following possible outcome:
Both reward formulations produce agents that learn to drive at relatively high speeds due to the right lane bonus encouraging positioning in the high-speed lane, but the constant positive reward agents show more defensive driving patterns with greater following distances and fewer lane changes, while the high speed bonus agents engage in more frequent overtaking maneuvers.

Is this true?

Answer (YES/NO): NO